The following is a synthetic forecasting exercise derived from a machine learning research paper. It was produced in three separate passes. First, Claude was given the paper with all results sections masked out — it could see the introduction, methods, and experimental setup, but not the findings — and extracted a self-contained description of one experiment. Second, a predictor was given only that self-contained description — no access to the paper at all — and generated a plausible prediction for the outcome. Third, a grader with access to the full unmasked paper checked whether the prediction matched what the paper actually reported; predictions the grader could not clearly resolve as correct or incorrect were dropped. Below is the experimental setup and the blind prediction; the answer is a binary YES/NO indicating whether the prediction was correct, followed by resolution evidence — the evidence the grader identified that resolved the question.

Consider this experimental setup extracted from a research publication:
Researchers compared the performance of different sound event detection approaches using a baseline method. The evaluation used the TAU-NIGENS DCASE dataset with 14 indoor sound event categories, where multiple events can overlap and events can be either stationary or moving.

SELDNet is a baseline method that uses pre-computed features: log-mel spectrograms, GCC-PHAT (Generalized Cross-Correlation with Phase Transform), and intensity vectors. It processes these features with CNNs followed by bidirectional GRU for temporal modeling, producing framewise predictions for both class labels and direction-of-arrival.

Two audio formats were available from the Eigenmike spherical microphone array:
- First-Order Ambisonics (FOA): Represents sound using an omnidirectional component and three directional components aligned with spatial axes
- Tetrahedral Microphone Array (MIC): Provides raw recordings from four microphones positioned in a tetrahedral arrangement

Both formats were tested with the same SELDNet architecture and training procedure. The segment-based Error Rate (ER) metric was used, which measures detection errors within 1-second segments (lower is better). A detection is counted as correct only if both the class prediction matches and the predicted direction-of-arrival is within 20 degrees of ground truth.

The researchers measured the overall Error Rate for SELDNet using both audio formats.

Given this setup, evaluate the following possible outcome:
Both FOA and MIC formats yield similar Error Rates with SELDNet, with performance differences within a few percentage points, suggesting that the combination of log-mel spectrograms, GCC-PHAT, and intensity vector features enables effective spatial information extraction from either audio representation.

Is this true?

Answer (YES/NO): YES